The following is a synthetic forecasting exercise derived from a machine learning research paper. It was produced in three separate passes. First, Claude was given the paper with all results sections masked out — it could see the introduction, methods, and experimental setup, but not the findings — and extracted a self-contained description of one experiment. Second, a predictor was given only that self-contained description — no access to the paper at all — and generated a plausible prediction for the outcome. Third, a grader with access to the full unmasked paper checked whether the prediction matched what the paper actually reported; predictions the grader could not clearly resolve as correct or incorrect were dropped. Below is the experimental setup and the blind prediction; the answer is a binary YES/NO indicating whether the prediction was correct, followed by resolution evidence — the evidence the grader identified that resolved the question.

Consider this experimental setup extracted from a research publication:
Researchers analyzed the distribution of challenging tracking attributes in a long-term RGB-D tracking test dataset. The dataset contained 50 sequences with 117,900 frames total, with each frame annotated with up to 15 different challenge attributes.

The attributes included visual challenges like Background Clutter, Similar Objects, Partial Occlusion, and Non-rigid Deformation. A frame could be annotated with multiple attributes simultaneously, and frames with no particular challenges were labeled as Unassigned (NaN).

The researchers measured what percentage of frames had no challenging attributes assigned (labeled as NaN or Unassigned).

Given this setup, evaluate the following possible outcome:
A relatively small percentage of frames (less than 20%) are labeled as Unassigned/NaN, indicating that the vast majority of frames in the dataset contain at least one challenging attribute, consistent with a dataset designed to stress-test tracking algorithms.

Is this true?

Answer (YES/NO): YES